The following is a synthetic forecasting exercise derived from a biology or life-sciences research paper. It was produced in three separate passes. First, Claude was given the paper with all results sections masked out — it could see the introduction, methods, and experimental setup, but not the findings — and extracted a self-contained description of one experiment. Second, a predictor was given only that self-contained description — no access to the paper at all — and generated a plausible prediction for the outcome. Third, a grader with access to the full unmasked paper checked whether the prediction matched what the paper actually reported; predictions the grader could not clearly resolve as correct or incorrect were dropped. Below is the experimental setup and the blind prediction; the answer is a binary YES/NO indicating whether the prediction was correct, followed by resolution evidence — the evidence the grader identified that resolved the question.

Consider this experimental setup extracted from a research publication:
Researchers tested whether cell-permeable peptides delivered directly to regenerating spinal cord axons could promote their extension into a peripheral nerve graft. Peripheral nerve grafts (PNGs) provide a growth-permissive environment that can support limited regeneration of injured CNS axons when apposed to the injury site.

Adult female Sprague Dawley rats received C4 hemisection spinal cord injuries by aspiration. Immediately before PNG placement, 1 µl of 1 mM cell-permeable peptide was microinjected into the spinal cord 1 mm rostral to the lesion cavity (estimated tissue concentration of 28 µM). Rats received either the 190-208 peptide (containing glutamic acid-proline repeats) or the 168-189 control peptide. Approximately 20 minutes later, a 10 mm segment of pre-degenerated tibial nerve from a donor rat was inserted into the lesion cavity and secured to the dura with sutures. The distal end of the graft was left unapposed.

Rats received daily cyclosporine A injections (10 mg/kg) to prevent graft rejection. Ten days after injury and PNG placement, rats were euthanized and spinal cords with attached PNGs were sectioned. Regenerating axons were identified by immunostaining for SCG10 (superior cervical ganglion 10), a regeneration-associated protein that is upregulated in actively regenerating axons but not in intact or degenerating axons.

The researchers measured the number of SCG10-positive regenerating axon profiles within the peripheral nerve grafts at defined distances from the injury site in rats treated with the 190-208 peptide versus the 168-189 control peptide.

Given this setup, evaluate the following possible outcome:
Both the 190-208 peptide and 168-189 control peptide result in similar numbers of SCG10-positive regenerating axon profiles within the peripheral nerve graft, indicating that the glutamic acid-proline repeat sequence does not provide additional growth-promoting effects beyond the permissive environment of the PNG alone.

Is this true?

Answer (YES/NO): NO